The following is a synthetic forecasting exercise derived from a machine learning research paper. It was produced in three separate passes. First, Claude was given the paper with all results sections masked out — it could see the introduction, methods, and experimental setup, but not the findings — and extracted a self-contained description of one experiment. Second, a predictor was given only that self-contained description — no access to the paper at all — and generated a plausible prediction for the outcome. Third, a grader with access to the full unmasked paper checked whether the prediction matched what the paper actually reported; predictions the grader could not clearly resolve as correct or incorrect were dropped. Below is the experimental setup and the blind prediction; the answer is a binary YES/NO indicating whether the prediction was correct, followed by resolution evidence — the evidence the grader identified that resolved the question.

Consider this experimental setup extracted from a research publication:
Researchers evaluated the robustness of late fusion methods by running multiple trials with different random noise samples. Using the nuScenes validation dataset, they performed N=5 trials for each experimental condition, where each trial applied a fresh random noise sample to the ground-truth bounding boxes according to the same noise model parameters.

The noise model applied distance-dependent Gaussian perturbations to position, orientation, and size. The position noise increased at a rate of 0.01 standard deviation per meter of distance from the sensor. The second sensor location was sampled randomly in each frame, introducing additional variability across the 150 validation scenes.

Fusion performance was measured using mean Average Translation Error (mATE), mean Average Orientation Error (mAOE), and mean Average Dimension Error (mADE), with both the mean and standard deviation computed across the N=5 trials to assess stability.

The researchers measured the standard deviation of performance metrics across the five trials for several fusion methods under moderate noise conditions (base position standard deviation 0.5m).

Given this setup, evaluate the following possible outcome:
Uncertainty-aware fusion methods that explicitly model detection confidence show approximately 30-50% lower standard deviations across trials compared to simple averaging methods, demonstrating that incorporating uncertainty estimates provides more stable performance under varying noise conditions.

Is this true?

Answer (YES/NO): NO